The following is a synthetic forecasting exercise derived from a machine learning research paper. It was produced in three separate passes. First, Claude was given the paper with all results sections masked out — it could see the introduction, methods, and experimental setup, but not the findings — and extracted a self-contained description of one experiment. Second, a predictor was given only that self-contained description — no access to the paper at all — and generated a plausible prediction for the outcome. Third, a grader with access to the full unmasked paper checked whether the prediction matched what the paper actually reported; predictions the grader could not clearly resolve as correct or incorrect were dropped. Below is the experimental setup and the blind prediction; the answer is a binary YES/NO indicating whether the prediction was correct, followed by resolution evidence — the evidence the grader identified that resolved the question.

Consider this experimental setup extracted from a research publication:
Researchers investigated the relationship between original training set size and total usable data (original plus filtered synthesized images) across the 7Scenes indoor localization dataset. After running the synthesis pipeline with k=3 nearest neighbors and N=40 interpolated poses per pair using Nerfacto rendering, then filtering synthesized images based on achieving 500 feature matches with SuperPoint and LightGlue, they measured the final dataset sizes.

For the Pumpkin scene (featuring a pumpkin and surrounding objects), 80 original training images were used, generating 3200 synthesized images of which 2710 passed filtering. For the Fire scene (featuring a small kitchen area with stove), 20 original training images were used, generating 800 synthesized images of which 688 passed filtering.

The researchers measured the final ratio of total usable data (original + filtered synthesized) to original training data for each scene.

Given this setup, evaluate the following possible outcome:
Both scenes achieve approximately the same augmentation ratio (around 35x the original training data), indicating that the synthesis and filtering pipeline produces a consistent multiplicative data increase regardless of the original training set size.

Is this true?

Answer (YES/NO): YES